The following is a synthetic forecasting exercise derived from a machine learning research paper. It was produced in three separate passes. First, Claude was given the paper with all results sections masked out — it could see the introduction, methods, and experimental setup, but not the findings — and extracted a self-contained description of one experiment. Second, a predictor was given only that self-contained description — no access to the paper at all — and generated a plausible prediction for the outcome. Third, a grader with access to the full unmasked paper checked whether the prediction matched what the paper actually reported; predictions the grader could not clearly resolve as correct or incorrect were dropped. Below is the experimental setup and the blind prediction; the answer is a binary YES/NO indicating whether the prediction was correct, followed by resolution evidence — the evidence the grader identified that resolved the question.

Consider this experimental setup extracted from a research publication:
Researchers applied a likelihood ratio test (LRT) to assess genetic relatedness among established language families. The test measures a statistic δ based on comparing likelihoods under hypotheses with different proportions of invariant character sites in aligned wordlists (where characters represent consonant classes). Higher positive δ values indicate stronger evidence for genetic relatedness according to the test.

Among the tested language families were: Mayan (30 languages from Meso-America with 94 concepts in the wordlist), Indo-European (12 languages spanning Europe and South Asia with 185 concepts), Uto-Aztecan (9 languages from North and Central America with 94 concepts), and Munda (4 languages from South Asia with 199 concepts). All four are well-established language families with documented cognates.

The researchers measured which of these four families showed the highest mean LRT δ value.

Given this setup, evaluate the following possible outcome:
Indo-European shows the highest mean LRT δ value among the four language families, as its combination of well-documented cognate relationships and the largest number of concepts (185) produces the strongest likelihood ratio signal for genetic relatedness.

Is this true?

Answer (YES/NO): NO